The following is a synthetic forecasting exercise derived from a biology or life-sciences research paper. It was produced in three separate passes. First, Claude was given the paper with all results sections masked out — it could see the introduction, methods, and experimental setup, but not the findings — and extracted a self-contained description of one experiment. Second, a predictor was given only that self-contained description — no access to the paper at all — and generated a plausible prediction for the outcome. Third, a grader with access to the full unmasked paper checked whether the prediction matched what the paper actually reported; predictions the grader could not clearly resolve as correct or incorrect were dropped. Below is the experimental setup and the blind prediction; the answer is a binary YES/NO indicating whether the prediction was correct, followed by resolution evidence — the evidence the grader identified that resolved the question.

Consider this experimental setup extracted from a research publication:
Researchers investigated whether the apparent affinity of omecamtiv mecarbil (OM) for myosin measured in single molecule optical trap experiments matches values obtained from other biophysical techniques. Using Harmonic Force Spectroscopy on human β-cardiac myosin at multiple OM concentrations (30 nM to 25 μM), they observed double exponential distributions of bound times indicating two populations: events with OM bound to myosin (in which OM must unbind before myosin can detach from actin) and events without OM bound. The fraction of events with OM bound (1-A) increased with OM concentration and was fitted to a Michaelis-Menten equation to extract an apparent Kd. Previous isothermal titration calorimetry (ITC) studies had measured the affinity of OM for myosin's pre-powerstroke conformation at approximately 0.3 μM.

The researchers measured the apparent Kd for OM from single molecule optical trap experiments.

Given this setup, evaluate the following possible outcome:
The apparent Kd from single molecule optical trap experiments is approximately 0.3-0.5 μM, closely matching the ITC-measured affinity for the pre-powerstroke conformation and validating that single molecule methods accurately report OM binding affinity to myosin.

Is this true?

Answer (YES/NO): YES